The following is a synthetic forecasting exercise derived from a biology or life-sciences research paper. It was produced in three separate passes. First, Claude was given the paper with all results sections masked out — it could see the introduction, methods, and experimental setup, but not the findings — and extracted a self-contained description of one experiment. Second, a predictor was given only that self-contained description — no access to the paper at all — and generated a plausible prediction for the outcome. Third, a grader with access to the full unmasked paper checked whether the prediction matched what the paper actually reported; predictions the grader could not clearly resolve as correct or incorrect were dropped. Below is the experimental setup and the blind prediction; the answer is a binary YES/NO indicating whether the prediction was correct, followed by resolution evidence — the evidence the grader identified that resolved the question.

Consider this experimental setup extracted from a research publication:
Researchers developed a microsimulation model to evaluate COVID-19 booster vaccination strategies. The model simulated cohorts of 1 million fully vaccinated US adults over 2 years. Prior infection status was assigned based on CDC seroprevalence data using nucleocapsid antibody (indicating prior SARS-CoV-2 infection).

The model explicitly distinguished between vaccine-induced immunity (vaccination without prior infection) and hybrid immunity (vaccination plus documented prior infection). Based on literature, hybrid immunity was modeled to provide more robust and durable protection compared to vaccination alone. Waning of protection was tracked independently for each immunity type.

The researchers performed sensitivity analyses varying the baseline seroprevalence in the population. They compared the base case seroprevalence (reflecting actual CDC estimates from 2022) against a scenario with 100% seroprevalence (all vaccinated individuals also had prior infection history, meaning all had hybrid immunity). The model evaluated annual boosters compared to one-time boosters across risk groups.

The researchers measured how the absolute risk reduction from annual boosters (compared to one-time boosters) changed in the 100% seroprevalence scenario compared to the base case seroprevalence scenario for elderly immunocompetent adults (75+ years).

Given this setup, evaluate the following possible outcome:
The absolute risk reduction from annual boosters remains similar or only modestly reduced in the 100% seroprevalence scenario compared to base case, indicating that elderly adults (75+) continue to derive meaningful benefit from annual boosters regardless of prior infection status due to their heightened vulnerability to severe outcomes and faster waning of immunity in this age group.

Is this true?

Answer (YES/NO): YES